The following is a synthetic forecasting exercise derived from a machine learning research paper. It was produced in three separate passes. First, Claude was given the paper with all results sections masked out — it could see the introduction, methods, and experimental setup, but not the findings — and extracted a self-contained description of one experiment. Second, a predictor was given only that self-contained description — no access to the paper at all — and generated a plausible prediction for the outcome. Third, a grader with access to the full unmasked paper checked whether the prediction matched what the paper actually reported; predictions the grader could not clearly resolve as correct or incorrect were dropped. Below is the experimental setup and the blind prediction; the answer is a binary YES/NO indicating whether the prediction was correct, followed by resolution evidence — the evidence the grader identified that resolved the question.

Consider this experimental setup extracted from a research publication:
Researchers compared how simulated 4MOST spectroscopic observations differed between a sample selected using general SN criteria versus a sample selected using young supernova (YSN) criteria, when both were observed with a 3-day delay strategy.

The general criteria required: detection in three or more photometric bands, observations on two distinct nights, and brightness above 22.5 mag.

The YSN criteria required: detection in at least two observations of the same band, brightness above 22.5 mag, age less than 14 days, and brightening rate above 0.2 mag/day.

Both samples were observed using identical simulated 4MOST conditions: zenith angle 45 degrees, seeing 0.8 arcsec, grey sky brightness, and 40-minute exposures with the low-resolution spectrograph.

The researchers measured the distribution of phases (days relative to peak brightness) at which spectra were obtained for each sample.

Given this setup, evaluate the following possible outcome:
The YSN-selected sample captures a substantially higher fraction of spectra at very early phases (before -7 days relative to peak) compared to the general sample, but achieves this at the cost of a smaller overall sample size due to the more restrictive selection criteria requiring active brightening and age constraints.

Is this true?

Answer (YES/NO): YES